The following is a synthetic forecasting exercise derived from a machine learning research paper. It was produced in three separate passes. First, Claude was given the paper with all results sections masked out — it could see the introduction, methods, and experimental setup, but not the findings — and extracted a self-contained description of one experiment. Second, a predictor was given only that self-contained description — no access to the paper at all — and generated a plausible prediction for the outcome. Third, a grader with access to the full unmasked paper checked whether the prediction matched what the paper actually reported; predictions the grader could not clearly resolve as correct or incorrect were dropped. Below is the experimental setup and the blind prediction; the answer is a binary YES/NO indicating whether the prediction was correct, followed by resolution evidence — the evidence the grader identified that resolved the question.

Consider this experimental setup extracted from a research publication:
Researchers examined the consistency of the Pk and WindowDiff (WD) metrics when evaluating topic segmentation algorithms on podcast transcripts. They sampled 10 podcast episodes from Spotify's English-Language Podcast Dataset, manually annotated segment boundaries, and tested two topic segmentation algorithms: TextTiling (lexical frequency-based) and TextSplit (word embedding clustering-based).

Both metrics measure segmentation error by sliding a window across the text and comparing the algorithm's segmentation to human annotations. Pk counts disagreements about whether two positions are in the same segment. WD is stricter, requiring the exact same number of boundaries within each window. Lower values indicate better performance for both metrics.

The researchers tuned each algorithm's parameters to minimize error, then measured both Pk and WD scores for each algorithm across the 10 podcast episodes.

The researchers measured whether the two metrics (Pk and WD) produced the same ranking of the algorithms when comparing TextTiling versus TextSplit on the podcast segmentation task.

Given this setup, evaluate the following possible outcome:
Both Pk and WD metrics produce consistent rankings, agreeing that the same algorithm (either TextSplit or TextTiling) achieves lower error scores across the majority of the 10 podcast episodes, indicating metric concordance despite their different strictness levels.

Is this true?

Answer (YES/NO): YES